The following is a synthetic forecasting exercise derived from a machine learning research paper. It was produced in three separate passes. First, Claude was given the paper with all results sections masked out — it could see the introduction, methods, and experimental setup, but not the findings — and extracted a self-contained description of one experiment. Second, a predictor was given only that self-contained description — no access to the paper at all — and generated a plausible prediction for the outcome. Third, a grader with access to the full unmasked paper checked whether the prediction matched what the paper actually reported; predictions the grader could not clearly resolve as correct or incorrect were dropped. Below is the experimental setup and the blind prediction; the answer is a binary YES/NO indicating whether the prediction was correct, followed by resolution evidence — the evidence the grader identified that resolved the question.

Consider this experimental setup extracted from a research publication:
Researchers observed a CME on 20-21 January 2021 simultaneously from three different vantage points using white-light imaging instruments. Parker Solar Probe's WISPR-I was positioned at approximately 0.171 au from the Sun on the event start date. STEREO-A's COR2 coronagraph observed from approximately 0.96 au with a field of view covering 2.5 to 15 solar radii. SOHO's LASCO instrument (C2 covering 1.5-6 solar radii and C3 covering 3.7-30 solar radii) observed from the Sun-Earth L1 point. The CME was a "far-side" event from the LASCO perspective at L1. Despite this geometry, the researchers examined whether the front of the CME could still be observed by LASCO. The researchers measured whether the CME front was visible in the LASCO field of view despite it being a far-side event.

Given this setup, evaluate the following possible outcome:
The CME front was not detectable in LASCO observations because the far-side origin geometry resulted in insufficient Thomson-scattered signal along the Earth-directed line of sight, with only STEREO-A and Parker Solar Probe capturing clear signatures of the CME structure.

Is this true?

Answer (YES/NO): NO